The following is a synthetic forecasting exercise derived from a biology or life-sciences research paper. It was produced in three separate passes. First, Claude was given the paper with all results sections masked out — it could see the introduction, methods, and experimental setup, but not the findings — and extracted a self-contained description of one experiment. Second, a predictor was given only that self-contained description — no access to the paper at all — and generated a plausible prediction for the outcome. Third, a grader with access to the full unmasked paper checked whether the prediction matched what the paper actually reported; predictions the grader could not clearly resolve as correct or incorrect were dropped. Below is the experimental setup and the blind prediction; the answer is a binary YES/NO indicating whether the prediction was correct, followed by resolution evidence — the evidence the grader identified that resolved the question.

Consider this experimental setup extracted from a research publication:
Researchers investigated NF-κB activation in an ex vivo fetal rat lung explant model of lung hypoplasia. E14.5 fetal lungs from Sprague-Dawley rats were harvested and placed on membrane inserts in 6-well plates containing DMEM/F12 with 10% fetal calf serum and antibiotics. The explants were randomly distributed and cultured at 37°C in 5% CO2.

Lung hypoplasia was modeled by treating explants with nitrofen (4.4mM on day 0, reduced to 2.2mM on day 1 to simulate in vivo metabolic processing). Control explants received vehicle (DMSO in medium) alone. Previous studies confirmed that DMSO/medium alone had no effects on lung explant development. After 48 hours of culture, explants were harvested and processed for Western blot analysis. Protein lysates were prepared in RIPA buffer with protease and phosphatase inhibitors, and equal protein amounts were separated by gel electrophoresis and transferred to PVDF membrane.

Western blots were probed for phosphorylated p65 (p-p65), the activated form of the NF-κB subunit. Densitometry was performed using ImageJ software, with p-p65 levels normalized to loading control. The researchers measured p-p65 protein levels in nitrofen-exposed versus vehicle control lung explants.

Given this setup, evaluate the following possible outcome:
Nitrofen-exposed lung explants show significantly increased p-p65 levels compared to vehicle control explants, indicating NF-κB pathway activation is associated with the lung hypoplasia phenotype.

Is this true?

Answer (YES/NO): YES